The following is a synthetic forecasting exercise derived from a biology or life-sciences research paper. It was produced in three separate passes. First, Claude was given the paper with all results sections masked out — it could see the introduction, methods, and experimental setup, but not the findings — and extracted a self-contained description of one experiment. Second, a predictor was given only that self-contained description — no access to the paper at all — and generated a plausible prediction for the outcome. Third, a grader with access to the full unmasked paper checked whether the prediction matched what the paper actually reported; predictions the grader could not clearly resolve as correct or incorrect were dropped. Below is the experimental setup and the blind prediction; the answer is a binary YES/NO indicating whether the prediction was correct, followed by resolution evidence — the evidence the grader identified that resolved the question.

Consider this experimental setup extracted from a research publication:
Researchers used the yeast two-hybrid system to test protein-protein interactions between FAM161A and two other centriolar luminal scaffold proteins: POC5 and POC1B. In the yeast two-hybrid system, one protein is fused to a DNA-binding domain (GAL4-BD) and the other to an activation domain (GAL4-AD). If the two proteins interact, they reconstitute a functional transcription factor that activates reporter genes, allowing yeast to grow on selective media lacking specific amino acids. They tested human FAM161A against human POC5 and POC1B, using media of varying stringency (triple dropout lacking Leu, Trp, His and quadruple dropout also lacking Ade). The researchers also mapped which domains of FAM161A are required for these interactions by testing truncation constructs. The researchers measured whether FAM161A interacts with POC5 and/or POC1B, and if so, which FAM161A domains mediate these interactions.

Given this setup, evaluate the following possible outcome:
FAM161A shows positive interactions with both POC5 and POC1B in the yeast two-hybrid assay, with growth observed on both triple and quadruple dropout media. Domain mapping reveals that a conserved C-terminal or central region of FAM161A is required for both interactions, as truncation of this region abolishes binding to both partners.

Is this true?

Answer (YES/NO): NO